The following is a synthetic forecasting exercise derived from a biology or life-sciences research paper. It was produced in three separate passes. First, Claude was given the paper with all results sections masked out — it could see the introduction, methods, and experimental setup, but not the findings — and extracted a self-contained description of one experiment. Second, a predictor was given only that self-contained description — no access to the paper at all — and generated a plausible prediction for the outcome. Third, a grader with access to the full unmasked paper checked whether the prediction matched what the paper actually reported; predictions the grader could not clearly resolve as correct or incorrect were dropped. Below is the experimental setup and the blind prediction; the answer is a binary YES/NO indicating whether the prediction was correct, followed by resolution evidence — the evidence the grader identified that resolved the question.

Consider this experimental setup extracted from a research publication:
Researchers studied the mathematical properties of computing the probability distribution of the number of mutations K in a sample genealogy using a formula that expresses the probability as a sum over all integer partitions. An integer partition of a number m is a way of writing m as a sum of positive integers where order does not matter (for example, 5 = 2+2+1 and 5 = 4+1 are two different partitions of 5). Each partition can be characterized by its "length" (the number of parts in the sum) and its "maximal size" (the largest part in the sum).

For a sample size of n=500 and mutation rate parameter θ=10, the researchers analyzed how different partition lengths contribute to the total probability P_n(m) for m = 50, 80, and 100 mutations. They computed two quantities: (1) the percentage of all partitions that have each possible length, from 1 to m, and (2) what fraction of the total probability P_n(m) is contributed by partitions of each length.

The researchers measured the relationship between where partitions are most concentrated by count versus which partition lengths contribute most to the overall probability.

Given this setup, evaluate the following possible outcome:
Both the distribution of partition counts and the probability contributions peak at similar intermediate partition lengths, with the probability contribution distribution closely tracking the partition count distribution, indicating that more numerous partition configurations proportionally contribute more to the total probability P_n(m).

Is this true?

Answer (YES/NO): NO